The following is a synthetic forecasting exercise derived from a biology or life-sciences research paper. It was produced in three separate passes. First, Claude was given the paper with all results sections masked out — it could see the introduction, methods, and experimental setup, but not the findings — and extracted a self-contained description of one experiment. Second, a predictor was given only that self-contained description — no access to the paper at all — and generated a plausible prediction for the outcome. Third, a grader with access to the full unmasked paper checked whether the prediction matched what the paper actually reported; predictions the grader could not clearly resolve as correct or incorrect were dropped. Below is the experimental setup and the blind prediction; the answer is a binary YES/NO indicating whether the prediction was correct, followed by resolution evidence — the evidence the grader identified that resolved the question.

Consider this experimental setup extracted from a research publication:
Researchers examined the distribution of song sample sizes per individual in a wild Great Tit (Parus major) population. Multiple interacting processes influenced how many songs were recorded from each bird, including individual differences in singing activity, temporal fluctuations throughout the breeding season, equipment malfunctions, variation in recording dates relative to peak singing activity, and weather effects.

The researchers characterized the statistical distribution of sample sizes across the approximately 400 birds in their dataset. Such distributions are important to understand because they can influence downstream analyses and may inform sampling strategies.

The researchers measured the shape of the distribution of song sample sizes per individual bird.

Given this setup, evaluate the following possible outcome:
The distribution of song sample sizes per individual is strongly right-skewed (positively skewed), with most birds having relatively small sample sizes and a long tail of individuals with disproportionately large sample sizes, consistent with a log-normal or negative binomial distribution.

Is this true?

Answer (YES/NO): NO